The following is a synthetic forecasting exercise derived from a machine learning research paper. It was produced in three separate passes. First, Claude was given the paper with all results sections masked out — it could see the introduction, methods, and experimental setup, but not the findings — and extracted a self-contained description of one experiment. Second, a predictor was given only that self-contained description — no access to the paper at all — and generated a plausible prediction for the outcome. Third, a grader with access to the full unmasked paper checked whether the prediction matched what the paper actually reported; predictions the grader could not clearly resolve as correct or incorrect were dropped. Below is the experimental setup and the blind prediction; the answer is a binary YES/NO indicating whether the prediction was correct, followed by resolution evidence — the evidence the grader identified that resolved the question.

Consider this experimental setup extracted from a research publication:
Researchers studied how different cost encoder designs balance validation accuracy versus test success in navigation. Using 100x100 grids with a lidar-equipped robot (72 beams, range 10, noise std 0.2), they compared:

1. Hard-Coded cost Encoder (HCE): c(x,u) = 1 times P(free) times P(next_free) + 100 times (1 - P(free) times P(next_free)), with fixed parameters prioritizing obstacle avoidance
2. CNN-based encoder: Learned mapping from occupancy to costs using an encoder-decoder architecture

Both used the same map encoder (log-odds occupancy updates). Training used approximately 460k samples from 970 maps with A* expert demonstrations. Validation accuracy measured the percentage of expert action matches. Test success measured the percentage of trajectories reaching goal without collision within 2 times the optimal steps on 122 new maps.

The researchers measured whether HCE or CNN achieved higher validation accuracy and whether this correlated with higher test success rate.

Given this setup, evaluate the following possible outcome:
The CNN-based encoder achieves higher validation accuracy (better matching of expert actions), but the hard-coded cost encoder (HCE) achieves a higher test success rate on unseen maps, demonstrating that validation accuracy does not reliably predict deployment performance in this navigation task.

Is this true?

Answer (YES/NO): YES